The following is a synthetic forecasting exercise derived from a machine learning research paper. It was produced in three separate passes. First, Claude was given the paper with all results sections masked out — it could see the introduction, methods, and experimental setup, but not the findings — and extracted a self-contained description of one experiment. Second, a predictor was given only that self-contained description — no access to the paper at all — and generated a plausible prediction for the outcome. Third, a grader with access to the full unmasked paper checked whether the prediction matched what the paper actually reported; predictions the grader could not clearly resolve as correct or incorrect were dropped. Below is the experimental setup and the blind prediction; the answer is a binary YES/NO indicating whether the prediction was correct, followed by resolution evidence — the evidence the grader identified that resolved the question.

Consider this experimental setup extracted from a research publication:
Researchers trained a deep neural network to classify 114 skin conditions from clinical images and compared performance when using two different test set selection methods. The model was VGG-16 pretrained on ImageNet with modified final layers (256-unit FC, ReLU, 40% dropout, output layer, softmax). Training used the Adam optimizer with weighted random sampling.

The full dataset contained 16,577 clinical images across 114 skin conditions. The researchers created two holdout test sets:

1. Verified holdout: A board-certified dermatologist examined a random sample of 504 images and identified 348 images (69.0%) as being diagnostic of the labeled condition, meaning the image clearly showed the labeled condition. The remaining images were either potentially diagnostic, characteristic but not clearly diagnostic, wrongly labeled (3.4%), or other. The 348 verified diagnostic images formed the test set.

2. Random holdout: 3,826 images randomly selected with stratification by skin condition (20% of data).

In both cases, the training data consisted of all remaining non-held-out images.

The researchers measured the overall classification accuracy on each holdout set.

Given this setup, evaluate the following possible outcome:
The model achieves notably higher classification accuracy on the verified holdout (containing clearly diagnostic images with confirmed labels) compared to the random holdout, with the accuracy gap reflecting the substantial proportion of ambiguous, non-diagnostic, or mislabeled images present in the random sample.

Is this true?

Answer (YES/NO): YES